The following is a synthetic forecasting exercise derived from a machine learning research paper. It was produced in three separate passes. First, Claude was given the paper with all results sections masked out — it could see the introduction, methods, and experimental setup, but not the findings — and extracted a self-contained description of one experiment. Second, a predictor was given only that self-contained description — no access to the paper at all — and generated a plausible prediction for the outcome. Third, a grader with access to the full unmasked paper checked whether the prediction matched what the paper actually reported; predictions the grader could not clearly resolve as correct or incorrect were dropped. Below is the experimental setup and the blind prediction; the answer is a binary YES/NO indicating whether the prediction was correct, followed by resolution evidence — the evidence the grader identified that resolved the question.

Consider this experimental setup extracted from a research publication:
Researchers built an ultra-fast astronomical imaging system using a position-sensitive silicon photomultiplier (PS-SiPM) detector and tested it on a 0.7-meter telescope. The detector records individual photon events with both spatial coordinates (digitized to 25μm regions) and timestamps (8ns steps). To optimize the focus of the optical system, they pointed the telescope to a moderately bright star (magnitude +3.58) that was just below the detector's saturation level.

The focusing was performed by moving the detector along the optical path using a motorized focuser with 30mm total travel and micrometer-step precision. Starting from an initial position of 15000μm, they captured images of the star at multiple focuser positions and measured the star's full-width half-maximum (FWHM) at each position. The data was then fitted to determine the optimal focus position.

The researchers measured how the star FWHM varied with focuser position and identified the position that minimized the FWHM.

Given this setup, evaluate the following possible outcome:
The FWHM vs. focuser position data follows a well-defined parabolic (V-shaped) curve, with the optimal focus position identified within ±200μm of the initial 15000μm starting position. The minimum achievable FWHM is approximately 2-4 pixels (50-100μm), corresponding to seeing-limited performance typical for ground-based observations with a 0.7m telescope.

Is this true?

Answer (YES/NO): NO